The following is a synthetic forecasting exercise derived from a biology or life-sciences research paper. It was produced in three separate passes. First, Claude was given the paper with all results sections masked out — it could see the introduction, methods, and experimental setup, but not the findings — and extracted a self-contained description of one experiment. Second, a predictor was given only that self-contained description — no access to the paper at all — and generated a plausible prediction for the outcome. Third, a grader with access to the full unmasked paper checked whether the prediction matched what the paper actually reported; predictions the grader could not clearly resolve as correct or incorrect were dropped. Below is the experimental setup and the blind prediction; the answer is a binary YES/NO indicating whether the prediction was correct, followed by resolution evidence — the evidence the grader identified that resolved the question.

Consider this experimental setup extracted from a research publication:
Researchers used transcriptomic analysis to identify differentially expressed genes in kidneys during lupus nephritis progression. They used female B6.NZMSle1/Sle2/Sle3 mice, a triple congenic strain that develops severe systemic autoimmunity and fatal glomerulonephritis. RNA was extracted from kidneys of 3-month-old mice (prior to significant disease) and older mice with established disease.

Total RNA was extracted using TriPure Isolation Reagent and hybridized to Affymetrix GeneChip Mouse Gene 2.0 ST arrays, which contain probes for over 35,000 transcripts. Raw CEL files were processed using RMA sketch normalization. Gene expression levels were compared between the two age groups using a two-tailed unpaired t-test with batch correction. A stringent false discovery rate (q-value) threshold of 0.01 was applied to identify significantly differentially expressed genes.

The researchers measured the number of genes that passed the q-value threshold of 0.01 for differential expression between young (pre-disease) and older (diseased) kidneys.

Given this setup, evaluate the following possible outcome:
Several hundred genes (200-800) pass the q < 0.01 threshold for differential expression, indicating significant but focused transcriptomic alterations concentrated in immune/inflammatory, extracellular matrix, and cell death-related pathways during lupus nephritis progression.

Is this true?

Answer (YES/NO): NO